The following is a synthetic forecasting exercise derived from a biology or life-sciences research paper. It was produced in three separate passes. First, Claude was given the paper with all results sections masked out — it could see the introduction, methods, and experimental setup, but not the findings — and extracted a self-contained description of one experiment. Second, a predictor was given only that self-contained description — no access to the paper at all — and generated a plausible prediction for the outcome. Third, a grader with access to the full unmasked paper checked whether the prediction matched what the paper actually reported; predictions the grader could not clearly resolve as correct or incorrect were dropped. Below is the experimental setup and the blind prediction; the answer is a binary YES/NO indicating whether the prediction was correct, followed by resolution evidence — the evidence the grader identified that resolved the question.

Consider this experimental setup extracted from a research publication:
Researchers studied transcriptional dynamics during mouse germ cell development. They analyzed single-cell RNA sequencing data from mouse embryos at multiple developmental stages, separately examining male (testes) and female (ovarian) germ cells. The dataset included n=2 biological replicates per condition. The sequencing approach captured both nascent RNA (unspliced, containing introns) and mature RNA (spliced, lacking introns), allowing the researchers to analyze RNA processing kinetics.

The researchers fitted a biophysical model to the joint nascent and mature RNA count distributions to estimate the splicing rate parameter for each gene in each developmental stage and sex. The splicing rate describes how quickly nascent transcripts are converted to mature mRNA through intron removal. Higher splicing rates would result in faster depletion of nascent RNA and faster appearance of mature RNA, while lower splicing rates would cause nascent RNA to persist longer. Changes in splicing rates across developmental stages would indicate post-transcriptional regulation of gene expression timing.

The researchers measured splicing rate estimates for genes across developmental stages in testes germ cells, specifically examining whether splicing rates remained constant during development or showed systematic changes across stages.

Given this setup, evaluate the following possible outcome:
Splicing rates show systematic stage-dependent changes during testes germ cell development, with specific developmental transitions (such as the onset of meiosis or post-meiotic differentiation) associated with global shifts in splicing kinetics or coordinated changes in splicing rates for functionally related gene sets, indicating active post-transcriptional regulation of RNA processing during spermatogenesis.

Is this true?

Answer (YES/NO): NO